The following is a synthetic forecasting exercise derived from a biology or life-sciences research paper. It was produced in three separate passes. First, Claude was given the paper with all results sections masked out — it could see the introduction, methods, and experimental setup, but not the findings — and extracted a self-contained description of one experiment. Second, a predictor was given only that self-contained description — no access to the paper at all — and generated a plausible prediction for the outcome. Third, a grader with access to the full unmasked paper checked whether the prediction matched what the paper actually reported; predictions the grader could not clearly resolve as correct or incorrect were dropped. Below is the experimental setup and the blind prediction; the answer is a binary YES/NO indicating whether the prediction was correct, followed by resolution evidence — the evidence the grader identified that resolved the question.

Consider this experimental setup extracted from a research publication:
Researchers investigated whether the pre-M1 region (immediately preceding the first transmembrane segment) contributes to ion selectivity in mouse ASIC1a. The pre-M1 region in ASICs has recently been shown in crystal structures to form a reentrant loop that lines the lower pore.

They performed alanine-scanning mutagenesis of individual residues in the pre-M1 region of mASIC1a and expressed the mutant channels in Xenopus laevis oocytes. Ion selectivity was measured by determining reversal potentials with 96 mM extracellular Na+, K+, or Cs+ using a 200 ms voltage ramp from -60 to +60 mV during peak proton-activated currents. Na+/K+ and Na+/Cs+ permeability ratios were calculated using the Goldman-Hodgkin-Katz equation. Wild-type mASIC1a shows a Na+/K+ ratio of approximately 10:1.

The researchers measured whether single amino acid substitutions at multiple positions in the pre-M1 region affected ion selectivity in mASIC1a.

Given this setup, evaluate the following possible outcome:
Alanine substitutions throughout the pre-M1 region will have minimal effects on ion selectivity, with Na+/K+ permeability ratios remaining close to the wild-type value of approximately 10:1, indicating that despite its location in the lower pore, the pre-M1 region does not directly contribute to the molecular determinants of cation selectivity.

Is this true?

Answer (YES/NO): NO